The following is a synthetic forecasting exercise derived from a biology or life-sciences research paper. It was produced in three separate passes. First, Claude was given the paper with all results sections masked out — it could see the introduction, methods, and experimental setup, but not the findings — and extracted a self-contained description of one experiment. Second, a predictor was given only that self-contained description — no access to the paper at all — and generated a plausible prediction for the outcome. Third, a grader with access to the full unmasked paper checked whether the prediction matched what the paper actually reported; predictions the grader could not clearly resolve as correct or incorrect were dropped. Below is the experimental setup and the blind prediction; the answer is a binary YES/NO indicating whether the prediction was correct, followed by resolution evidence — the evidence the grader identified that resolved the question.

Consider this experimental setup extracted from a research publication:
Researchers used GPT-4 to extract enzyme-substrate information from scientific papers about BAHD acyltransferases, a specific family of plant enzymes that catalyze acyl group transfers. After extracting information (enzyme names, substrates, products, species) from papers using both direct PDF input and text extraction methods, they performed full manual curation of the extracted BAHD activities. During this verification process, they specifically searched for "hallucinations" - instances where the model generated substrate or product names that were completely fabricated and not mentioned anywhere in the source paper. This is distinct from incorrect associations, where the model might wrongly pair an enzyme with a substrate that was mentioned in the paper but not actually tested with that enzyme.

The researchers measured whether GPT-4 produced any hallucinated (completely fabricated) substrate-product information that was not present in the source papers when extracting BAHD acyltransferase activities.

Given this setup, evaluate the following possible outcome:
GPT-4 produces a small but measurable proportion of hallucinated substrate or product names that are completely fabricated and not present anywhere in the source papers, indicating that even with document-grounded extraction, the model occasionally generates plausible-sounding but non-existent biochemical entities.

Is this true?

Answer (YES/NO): NO